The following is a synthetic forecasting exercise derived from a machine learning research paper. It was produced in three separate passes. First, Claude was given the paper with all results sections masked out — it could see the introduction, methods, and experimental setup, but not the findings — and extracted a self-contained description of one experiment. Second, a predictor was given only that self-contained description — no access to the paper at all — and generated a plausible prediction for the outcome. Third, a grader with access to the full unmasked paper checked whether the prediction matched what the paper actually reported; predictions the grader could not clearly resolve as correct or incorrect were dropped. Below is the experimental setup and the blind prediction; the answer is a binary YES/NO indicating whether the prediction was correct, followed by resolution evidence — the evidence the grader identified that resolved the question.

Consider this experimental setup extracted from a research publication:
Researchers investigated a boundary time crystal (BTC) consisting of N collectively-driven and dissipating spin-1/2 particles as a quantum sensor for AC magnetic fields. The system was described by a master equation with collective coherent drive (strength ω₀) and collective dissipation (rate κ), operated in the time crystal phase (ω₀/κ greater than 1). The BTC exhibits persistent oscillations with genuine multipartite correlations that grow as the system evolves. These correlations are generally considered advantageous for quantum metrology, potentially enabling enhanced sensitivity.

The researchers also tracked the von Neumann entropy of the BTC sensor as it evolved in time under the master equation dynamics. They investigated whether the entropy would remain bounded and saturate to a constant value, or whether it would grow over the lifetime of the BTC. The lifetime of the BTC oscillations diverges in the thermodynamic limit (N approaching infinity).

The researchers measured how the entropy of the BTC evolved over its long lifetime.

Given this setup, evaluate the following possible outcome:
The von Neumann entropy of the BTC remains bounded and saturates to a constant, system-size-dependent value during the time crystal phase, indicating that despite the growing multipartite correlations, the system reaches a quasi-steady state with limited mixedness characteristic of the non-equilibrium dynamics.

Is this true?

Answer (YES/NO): NO